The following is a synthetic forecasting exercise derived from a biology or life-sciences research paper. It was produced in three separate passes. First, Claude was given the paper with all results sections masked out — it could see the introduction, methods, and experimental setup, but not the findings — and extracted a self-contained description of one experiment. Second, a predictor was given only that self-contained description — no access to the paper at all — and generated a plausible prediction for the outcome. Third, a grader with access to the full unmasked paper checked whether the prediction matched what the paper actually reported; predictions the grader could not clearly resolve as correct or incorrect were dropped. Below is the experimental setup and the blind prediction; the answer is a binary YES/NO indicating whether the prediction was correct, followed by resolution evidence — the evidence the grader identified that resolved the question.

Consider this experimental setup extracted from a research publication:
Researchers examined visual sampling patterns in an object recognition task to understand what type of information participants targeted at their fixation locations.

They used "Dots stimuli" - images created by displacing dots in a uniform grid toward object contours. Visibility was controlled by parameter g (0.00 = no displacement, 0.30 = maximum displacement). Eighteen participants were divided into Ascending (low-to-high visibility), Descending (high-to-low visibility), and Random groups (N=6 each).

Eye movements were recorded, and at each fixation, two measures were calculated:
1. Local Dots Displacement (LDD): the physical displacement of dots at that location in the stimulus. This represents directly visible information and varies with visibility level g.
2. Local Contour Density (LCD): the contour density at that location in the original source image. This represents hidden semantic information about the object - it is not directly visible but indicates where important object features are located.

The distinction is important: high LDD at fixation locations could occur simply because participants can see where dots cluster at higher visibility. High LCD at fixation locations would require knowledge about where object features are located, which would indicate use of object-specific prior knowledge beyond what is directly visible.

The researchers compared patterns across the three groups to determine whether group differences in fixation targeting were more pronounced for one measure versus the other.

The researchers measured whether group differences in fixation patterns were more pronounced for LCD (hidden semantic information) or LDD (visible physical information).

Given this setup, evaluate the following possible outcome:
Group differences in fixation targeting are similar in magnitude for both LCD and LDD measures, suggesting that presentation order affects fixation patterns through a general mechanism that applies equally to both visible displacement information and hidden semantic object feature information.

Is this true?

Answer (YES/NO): NO